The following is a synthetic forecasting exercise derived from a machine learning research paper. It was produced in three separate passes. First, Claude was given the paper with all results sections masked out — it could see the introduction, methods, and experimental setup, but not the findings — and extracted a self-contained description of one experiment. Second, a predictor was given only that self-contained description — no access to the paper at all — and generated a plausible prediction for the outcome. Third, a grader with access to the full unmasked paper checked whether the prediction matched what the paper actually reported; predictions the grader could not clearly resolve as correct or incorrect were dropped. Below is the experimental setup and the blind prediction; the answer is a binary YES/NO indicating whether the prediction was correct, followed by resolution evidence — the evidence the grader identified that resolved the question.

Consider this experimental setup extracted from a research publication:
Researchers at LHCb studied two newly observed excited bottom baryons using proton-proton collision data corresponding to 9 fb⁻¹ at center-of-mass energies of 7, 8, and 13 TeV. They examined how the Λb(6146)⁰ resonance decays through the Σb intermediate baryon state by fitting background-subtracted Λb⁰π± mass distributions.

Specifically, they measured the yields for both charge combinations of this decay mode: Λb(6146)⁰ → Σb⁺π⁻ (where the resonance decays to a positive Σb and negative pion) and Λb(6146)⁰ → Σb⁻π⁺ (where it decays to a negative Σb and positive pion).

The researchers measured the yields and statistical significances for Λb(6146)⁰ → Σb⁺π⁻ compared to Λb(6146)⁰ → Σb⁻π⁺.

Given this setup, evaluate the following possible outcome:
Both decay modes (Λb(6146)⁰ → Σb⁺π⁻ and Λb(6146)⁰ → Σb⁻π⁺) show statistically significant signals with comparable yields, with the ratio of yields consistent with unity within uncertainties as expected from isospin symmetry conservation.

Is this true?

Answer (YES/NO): NO